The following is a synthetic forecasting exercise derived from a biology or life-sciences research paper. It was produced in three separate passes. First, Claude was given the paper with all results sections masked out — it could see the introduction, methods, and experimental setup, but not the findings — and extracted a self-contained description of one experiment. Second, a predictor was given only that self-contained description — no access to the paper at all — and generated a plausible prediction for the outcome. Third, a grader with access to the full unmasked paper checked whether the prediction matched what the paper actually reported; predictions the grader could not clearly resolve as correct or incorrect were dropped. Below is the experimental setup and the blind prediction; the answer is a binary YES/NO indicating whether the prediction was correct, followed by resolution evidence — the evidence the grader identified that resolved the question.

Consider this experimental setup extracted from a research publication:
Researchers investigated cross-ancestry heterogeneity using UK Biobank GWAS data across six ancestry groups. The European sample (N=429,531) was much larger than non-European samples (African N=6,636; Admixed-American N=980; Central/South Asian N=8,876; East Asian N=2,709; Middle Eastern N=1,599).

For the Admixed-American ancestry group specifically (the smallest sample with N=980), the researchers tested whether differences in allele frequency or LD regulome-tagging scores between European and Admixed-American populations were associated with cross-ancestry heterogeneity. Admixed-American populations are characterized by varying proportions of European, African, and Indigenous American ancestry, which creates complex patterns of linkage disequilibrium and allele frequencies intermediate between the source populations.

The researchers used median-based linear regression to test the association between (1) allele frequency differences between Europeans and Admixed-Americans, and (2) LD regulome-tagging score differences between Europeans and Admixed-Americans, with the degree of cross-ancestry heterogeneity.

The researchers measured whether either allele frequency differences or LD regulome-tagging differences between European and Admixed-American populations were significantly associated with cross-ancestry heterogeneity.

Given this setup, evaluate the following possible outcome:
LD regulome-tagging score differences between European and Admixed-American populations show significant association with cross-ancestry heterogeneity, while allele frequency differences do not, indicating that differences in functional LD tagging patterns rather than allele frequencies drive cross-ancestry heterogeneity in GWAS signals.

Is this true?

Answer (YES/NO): YES